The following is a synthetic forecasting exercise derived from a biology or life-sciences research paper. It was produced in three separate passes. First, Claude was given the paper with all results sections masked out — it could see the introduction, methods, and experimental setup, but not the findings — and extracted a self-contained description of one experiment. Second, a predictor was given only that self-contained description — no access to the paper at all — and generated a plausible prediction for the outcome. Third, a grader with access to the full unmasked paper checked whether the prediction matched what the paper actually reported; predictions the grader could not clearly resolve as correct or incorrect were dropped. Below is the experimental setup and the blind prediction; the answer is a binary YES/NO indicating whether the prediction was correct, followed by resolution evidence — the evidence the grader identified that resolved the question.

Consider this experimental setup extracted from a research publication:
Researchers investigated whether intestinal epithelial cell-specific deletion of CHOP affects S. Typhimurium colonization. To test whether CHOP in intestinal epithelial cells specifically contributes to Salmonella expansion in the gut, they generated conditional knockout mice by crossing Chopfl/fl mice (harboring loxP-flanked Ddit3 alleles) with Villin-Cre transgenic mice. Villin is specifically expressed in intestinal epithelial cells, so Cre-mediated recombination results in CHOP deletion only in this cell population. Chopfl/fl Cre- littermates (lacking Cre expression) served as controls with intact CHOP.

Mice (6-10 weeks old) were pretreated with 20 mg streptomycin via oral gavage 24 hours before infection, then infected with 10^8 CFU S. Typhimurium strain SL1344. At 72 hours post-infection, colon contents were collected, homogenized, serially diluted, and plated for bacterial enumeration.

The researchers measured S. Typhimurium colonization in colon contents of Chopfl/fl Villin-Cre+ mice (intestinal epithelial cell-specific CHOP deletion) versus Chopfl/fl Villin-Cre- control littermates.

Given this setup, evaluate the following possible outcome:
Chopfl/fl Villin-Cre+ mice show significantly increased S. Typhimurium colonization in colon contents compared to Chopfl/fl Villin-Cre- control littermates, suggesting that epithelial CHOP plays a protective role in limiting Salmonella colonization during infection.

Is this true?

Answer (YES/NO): NO